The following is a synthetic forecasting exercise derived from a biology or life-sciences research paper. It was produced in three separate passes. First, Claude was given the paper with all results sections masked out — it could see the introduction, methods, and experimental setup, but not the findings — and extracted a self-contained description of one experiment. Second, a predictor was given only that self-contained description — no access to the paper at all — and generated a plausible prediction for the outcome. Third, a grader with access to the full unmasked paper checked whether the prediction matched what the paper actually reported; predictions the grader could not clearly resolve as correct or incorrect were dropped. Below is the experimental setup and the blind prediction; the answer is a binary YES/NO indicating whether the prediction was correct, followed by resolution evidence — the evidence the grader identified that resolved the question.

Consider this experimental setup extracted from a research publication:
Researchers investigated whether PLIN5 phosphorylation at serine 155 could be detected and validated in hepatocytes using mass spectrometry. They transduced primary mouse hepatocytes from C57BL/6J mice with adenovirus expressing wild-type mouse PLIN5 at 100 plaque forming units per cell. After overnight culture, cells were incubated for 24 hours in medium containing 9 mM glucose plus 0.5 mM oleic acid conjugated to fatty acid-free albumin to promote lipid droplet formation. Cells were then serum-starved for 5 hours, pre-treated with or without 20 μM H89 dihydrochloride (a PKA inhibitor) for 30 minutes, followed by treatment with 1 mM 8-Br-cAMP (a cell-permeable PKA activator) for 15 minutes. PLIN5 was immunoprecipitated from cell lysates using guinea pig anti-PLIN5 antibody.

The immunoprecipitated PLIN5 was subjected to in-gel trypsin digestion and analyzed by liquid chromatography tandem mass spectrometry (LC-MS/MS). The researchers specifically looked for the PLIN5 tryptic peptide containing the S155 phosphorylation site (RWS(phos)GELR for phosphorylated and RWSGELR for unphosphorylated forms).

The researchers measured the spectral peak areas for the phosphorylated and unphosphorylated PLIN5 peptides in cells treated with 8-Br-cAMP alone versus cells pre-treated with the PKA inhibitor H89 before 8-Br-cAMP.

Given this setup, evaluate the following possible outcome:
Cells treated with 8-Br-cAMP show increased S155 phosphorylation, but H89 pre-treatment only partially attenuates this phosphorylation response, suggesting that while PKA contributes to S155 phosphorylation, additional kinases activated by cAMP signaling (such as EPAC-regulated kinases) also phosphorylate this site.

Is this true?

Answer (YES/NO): NO